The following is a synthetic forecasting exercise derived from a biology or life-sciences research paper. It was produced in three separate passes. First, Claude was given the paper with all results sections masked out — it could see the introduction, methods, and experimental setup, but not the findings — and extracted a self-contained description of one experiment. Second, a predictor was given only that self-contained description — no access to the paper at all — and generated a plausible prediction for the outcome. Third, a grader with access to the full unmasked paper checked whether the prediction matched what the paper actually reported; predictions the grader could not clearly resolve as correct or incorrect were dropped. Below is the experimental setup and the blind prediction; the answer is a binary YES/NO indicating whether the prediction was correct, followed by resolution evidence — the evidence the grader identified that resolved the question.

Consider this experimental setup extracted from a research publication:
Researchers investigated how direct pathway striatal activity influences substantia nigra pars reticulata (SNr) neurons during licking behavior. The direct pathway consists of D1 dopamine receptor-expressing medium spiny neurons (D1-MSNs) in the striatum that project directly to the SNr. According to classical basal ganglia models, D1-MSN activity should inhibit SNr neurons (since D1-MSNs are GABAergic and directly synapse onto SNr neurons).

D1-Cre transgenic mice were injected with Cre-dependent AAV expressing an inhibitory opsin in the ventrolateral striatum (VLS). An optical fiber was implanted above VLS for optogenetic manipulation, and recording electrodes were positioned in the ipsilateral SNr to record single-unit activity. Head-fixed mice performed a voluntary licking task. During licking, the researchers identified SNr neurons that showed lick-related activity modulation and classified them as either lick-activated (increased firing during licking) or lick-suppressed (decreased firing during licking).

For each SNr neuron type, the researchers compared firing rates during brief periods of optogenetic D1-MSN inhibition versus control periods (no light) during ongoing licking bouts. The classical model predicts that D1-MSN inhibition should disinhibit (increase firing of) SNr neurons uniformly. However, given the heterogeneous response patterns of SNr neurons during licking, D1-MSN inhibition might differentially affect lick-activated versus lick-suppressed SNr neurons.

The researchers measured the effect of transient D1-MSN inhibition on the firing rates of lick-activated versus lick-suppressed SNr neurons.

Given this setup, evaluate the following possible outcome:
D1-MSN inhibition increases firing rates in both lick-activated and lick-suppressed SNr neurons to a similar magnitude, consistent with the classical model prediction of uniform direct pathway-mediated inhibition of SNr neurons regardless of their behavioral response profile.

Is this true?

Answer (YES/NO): NO